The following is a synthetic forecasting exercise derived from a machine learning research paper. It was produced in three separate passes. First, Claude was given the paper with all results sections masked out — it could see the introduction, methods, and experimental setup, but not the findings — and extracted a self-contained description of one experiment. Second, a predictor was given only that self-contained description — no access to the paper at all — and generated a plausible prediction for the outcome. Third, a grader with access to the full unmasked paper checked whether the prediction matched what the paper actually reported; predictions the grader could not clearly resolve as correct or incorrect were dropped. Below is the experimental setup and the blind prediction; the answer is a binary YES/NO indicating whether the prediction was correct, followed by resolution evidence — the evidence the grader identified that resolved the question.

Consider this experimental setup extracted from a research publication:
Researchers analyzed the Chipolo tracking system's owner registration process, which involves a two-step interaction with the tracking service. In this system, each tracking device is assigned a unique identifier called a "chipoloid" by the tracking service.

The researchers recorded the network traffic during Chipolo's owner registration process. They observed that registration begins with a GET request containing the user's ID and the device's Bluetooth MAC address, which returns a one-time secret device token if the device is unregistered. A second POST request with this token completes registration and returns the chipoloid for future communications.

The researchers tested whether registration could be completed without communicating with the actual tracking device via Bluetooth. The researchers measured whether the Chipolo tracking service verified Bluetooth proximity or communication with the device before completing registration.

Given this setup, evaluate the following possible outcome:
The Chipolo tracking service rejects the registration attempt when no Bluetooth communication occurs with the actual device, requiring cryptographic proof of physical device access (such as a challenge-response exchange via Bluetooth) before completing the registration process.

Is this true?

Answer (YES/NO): NO